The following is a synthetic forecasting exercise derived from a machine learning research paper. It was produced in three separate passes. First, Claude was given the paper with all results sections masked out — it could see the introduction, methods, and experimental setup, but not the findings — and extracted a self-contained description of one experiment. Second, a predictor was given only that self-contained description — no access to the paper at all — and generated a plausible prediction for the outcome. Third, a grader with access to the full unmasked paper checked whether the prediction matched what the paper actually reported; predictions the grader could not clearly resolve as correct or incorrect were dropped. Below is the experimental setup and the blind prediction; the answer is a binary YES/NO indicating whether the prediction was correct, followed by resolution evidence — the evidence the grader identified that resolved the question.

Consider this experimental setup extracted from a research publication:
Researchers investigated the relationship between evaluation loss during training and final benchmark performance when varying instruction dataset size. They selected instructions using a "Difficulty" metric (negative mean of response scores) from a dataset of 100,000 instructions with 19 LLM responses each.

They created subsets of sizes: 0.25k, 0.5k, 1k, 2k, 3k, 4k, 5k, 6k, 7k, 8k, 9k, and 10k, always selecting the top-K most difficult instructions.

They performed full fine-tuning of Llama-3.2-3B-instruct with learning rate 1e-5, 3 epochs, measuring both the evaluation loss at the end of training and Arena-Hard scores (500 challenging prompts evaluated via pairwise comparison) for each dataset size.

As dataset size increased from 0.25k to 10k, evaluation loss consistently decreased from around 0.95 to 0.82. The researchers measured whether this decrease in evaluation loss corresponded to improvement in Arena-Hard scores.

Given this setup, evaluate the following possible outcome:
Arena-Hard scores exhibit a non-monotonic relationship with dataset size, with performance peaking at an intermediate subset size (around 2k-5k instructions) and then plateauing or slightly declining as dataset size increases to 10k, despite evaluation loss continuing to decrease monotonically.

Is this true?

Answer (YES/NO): NO